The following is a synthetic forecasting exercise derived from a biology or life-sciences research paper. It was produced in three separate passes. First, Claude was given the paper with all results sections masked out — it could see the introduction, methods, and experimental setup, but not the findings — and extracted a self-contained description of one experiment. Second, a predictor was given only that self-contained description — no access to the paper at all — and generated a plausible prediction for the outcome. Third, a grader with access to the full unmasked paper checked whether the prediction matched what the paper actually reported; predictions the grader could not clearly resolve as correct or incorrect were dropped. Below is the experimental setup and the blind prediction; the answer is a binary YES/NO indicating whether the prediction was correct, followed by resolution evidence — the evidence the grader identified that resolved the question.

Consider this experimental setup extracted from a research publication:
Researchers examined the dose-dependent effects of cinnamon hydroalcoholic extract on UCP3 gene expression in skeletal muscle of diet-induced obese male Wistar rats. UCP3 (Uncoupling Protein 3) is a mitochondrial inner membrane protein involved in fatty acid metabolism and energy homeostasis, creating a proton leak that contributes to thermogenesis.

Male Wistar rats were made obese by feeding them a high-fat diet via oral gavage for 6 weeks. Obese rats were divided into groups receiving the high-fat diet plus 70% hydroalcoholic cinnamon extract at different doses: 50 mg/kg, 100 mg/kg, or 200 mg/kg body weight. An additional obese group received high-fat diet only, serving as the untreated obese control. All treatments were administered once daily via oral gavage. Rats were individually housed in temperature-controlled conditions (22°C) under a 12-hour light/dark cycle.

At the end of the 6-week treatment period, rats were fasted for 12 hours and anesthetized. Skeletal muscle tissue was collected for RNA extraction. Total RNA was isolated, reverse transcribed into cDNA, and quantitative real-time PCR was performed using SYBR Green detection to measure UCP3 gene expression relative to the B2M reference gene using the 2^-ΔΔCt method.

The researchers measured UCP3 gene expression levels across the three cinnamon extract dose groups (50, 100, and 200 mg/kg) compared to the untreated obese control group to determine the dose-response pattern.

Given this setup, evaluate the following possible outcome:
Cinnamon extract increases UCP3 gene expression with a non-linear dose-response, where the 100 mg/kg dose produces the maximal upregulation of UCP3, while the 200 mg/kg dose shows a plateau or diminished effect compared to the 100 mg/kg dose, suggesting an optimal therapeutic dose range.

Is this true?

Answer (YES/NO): NO